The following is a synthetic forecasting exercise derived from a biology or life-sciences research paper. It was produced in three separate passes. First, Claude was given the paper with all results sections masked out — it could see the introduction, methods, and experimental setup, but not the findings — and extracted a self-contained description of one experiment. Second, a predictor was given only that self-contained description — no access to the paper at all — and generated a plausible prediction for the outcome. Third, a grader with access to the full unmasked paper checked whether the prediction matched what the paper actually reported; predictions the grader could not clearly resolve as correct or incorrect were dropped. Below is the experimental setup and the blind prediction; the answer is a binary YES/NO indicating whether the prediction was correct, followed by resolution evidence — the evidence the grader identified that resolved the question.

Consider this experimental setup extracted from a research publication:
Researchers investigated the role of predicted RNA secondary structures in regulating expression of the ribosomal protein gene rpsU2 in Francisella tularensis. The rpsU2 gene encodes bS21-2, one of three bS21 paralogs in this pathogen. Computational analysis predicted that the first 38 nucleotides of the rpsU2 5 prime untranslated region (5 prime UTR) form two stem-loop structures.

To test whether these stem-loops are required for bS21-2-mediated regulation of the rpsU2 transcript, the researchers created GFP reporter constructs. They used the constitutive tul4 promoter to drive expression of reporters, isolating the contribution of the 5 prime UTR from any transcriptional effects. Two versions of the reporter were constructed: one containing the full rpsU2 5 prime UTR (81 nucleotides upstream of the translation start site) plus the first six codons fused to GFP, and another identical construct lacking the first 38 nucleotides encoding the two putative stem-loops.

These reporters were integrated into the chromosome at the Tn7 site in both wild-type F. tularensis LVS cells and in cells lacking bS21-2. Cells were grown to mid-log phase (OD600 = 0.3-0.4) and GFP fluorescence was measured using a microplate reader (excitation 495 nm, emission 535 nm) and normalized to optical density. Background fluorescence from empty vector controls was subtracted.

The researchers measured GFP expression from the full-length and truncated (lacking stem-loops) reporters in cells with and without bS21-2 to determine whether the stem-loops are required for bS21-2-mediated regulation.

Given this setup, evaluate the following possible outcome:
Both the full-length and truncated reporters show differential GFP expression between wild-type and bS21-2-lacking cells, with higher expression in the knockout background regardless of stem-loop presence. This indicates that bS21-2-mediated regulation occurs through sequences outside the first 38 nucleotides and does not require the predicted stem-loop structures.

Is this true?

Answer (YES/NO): NO